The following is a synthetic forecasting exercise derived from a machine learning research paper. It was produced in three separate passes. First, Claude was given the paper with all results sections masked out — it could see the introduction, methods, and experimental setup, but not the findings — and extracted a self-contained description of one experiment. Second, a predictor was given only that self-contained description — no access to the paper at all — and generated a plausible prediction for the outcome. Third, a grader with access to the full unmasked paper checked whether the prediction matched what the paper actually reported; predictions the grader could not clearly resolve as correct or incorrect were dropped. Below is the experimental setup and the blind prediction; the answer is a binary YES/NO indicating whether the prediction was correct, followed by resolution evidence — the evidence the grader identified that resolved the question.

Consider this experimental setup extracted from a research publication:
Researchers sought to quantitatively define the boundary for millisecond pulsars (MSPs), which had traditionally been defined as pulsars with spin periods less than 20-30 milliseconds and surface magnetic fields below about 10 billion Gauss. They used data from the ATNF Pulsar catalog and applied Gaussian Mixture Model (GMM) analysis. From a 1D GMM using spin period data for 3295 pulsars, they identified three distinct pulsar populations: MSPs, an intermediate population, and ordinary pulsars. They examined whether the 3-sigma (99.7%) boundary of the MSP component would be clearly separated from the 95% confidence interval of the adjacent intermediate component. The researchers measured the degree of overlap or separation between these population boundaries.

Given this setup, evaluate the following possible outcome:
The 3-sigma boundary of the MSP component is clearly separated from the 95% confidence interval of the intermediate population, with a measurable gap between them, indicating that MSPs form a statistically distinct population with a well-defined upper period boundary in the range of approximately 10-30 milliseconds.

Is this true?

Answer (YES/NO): YES